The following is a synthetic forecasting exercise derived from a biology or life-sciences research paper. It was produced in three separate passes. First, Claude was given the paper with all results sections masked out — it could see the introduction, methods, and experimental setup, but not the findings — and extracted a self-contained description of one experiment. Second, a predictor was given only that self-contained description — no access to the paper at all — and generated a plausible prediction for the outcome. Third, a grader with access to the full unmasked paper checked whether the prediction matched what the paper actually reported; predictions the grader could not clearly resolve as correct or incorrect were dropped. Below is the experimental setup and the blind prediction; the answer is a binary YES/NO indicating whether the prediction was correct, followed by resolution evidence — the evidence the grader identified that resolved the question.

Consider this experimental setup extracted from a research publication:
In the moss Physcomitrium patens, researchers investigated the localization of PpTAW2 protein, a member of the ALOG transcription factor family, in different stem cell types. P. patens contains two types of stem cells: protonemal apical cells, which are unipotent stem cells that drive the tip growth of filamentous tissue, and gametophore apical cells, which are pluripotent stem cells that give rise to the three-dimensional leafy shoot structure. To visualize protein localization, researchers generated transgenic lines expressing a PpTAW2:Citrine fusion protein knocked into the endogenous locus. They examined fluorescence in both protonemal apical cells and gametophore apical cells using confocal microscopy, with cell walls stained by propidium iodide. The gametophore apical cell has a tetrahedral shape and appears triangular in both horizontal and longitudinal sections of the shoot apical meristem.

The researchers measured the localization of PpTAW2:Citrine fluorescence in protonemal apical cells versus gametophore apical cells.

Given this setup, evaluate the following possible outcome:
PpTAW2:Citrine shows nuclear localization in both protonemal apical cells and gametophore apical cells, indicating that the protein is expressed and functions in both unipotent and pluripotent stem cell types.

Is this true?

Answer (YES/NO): NO